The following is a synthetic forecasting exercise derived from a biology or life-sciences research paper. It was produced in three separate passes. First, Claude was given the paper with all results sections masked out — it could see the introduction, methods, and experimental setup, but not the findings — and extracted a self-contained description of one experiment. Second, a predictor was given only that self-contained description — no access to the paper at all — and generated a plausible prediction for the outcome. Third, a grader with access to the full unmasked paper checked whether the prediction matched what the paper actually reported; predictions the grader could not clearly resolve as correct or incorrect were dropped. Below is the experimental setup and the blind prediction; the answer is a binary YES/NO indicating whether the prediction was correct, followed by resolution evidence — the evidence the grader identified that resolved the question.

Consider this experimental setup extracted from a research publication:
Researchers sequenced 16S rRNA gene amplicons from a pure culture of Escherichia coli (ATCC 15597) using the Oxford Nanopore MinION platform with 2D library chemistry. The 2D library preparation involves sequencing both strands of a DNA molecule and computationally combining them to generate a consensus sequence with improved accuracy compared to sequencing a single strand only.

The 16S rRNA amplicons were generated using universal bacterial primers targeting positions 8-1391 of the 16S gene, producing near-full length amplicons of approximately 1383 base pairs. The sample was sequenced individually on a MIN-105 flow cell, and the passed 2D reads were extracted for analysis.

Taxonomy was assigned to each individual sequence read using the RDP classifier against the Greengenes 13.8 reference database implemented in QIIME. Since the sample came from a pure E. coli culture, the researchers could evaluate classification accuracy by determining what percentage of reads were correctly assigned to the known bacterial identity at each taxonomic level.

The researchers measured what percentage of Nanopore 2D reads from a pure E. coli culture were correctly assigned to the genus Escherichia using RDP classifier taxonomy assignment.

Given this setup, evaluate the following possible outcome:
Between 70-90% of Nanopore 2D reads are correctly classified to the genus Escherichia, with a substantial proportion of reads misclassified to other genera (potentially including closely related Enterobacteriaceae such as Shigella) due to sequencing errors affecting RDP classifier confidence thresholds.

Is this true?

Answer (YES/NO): YES